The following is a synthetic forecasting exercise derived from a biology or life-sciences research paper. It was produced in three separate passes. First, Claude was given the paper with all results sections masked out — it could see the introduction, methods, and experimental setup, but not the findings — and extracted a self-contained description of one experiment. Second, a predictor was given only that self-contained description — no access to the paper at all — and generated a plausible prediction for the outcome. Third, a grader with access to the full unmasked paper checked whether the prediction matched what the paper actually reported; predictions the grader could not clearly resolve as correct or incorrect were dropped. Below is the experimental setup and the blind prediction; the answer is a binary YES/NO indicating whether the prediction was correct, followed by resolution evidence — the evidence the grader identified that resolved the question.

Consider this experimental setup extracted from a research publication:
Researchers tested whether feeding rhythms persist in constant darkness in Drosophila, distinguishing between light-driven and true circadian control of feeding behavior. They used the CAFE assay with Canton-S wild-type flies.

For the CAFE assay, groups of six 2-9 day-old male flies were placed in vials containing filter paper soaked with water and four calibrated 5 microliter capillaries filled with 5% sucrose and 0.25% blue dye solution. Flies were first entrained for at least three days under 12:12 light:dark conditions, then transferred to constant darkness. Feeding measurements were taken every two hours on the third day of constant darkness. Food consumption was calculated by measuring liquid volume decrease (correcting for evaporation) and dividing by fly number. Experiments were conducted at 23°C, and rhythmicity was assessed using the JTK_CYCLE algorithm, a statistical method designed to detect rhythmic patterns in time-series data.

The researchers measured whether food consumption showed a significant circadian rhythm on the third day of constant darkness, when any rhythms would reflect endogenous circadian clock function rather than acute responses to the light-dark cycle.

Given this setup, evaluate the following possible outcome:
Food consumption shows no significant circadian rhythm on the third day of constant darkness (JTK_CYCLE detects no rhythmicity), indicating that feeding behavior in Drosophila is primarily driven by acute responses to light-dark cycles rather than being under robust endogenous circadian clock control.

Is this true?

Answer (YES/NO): YES